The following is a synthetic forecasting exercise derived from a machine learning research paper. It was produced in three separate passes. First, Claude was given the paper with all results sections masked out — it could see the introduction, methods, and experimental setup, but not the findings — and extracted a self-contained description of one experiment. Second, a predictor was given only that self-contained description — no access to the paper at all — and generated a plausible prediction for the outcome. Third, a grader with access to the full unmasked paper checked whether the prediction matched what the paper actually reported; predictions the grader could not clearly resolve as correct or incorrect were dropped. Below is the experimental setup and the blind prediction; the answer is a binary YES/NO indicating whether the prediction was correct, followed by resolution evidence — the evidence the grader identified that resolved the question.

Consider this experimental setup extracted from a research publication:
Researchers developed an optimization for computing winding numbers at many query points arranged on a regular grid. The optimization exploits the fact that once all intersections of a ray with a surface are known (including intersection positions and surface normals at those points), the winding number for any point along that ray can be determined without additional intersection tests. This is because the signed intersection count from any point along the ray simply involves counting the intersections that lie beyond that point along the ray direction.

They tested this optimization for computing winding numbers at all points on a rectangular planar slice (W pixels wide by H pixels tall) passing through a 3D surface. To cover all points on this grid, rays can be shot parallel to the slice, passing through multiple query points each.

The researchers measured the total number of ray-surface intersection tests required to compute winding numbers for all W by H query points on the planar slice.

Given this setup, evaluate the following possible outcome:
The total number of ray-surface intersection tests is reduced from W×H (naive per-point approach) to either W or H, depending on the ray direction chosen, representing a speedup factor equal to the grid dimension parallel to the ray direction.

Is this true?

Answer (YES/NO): YES